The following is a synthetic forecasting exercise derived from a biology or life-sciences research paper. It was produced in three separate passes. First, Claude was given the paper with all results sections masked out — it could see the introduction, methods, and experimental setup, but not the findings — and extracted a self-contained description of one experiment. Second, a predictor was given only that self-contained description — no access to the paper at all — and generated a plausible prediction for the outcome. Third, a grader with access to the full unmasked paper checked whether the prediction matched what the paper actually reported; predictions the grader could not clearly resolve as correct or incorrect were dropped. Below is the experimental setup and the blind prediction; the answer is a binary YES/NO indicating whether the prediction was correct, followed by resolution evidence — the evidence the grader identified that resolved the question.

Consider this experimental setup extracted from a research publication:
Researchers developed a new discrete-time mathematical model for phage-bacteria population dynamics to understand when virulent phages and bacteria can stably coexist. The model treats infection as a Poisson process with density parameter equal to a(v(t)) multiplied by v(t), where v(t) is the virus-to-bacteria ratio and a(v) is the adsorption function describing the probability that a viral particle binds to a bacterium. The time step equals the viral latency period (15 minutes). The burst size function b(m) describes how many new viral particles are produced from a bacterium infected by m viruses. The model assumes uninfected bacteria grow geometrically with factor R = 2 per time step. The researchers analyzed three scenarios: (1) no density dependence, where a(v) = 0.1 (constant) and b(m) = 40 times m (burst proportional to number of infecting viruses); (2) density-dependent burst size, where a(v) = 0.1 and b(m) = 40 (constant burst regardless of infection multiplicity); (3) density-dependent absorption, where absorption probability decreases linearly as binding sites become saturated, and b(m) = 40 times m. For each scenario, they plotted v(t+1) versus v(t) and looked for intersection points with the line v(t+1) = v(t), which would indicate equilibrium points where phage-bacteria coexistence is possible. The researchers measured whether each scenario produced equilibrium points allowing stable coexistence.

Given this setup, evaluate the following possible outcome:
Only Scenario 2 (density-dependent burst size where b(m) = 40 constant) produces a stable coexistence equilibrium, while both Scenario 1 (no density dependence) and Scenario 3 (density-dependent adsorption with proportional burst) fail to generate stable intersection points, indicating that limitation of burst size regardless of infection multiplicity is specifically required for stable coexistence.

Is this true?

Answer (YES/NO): NO